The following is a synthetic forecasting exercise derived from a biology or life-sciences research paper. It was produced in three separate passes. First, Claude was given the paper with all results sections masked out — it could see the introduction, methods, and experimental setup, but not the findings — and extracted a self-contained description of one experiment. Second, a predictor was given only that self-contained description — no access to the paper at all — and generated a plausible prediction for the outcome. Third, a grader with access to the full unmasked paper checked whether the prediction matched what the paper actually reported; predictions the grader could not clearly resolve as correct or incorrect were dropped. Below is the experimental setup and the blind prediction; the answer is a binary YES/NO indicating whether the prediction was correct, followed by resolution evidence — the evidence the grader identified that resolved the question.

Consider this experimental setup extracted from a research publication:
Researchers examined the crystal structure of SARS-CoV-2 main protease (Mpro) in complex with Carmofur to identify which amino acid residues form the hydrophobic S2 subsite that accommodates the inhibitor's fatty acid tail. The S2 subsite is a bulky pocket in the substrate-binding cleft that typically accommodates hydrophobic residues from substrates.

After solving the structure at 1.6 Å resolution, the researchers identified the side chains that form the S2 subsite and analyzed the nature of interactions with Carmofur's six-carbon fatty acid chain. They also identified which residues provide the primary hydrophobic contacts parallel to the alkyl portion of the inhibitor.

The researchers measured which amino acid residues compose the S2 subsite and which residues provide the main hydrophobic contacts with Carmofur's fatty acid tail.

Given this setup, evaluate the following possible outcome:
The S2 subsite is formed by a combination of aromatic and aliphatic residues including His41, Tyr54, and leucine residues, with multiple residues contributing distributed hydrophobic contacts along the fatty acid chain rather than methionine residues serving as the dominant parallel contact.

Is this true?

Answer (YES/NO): NO